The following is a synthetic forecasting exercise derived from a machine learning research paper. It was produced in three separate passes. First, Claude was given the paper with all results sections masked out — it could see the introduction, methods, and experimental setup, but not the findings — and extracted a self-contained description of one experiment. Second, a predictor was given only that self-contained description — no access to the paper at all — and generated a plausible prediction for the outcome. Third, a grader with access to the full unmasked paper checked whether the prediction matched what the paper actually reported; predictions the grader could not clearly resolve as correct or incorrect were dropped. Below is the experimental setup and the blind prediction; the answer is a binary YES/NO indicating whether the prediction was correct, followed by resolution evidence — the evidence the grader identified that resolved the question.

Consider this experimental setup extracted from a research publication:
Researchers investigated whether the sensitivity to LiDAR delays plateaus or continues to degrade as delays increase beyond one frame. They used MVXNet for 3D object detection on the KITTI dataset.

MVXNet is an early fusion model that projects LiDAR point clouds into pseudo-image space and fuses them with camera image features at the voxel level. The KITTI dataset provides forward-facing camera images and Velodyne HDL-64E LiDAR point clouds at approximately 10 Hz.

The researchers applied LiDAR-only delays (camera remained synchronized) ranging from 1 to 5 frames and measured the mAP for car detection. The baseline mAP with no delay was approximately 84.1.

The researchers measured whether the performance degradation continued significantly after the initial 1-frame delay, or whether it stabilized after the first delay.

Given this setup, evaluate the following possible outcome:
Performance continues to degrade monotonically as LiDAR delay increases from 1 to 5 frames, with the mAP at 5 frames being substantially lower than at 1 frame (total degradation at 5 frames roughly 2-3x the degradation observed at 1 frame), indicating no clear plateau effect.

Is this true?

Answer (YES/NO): NO